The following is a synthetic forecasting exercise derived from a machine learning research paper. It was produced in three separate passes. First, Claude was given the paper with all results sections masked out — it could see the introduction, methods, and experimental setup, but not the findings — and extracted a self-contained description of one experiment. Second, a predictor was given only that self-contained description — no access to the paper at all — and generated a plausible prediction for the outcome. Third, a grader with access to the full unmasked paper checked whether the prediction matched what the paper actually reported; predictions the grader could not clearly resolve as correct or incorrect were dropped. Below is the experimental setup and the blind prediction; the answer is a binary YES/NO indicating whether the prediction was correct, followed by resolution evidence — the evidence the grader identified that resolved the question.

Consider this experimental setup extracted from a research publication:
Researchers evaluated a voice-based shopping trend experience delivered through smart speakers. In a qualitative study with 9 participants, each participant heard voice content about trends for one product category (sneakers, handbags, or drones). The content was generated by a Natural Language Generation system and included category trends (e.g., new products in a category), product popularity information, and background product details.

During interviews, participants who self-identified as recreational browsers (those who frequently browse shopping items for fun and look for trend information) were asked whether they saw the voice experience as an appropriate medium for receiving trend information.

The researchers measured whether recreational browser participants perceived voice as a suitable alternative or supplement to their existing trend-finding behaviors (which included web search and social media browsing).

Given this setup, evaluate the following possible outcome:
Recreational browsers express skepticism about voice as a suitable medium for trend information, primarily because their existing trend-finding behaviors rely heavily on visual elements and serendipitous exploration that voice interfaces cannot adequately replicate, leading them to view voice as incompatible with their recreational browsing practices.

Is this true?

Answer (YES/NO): NO